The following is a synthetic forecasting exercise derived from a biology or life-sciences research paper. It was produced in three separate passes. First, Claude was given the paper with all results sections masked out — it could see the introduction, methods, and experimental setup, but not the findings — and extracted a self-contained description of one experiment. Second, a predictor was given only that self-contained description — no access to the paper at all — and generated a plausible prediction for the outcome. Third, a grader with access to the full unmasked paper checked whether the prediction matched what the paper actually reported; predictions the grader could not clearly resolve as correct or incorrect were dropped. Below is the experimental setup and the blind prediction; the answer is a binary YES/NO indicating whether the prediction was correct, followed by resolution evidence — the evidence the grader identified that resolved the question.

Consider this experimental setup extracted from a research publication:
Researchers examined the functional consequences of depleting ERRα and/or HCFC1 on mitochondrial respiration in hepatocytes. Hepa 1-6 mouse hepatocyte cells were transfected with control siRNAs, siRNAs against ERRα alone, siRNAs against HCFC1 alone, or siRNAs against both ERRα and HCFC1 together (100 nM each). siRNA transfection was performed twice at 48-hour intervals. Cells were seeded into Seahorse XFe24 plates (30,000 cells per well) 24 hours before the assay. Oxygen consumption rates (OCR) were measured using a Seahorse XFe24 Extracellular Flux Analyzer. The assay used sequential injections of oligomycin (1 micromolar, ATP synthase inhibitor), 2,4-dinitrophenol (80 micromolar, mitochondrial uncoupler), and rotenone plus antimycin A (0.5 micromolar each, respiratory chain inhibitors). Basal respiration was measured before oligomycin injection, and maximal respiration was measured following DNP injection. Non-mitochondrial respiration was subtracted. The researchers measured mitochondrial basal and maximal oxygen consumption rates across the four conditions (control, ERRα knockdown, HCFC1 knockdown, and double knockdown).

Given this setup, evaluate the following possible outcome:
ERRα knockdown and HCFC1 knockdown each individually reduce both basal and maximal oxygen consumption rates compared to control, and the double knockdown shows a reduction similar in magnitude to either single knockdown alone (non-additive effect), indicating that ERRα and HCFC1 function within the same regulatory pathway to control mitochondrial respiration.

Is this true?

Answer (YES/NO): NO